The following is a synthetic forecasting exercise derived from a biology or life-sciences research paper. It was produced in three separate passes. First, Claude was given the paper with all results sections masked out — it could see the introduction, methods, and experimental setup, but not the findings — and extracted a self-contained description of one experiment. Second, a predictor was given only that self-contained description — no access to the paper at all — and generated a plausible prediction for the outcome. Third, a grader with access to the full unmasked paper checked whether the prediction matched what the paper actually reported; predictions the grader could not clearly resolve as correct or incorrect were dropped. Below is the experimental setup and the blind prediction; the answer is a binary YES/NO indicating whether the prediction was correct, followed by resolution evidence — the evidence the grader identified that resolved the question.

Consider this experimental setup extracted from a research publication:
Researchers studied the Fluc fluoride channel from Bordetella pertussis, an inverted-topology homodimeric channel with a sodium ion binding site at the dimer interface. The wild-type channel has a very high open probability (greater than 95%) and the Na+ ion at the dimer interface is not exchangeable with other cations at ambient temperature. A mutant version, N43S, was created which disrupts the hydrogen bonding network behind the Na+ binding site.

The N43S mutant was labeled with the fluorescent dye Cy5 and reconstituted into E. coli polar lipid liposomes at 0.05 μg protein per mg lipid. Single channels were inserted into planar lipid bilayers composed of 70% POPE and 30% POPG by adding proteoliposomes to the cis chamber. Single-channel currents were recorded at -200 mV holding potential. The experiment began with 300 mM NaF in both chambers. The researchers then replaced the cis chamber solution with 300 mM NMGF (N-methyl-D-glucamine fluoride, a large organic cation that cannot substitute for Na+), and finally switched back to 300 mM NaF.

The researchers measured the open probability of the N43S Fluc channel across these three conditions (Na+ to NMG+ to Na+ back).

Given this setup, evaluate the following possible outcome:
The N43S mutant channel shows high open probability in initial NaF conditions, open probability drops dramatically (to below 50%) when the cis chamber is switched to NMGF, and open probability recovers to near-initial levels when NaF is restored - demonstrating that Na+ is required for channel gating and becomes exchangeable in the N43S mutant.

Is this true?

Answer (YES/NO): NO